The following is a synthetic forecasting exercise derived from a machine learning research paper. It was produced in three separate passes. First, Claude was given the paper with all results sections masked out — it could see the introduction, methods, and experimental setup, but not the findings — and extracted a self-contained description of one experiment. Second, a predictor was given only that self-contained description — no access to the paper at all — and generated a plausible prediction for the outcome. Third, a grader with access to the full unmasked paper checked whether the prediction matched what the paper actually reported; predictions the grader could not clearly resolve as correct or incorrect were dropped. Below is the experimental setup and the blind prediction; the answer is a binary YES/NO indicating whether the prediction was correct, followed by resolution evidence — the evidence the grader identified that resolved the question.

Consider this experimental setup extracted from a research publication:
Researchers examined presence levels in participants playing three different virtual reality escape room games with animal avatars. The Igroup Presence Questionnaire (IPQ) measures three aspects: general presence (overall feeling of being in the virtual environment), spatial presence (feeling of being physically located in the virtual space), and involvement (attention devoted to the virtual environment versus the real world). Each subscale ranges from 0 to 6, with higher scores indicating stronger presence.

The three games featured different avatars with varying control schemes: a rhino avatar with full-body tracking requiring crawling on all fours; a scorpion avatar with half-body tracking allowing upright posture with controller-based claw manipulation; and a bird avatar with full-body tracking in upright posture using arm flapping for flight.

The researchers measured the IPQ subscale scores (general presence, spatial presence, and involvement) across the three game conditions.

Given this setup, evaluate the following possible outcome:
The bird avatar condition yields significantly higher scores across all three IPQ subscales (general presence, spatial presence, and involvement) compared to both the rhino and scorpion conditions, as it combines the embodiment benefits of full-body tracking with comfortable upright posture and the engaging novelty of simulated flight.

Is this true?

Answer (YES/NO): NO